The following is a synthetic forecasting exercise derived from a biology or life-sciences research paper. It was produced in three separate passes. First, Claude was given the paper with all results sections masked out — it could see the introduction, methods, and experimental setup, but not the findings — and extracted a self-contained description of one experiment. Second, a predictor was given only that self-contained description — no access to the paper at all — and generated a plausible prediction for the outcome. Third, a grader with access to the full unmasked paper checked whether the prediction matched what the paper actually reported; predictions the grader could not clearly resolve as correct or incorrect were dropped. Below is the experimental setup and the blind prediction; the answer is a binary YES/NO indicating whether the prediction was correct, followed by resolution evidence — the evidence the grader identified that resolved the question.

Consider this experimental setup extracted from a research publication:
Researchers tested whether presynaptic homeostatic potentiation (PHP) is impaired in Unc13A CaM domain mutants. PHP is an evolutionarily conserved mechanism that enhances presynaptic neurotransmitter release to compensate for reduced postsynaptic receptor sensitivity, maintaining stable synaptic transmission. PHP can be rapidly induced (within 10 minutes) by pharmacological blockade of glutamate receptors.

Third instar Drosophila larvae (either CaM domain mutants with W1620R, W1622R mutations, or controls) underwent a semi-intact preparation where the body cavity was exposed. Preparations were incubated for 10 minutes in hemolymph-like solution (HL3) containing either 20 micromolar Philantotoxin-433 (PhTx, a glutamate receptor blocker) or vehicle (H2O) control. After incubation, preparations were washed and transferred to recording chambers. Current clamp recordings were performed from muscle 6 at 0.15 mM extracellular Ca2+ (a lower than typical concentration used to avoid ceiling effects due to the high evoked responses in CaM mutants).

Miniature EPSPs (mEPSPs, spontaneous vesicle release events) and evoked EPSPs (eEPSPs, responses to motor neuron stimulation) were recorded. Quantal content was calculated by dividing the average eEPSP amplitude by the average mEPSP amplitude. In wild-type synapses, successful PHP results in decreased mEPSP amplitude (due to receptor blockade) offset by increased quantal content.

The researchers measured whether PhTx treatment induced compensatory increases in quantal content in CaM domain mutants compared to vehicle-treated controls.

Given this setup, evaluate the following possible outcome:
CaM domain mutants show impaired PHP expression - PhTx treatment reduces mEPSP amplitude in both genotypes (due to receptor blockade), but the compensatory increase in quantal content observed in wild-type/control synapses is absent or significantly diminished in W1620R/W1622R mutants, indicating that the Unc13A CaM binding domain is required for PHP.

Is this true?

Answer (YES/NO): YES